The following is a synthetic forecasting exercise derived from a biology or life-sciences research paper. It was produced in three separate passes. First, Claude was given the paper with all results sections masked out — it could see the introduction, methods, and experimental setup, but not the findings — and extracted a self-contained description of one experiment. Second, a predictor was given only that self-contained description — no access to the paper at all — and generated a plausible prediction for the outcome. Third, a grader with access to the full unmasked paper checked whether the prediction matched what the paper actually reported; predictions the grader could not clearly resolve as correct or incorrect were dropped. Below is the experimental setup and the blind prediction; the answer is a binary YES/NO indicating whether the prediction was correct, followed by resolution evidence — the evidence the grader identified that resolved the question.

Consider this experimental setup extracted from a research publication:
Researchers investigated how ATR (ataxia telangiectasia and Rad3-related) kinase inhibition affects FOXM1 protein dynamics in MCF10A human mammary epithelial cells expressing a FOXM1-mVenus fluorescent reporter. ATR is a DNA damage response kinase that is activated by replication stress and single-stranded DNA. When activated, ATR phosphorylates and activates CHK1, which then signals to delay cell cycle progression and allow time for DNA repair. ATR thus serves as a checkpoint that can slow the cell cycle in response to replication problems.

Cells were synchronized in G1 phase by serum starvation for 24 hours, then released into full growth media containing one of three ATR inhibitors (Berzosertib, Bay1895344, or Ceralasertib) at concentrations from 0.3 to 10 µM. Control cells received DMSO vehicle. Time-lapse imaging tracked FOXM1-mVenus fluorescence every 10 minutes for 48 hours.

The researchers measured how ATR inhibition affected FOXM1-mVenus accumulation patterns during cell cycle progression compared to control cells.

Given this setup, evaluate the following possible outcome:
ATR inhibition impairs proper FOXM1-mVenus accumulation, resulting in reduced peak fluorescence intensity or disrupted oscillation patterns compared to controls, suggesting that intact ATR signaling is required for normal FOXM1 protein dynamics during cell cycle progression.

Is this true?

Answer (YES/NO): YES